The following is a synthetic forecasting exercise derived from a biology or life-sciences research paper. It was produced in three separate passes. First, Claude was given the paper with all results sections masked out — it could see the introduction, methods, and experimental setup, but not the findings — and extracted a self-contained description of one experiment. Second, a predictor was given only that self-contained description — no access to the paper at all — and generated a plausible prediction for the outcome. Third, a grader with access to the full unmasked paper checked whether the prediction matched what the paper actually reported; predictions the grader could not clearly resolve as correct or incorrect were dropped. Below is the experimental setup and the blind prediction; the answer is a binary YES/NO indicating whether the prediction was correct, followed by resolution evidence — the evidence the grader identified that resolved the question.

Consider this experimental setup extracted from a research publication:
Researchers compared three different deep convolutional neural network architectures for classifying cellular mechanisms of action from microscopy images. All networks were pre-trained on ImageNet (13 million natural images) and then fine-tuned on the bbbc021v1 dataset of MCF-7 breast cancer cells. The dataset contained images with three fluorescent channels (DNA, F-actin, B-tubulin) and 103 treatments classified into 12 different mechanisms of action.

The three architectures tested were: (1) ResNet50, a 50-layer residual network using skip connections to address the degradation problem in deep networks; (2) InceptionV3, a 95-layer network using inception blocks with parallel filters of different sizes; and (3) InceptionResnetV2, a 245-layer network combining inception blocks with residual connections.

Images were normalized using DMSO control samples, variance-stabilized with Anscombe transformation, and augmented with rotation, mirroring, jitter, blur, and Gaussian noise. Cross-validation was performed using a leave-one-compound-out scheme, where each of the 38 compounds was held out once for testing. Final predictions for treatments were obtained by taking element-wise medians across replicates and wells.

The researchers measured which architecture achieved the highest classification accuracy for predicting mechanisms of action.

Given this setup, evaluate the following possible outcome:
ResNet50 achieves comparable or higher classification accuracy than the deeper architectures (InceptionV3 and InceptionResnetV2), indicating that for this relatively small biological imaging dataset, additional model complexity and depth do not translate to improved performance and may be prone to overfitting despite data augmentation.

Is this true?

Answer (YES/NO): YES